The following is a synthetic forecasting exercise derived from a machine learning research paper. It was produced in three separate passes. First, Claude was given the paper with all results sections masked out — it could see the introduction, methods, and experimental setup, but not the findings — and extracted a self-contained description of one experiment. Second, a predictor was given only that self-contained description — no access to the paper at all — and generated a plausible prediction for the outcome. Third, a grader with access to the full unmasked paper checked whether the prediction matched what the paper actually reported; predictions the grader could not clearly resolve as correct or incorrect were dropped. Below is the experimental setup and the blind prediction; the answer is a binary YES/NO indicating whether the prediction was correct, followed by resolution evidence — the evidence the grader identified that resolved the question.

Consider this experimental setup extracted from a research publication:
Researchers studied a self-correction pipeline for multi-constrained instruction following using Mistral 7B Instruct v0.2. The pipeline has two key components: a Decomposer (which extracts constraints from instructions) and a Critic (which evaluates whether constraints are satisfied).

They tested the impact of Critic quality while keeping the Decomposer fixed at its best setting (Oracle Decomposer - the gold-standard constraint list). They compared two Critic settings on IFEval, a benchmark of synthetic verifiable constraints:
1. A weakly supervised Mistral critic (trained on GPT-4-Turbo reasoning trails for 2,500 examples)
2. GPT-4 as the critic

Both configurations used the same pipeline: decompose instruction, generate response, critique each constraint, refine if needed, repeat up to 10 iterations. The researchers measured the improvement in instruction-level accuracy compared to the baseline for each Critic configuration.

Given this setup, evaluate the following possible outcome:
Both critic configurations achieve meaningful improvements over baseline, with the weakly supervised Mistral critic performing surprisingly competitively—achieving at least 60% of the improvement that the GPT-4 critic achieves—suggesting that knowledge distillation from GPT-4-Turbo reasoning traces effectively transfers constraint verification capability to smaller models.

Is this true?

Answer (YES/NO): NO